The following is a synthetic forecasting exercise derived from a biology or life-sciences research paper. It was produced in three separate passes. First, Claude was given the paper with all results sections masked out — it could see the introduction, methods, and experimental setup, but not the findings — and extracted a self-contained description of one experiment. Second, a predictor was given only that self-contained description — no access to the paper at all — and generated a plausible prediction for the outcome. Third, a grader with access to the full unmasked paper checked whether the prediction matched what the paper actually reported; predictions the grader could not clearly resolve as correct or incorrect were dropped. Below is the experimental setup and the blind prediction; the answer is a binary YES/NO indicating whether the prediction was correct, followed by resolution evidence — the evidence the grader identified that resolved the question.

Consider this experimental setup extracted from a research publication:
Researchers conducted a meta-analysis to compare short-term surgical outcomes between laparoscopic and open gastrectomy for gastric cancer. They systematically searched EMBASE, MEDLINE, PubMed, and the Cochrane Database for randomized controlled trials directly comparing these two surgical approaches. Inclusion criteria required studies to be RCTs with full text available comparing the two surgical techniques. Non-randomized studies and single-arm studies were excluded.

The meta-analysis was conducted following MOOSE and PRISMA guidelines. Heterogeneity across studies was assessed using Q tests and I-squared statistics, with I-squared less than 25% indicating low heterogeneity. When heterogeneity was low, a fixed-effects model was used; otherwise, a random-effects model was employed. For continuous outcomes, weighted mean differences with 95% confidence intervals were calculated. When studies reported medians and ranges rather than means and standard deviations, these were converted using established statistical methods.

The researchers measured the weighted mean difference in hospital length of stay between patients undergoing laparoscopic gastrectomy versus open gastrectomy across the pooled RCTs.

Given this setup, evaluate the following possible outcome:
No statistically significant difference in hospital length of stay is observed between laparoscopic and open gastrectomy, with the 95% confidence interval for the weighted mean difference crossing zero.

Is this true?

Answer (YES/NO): YES